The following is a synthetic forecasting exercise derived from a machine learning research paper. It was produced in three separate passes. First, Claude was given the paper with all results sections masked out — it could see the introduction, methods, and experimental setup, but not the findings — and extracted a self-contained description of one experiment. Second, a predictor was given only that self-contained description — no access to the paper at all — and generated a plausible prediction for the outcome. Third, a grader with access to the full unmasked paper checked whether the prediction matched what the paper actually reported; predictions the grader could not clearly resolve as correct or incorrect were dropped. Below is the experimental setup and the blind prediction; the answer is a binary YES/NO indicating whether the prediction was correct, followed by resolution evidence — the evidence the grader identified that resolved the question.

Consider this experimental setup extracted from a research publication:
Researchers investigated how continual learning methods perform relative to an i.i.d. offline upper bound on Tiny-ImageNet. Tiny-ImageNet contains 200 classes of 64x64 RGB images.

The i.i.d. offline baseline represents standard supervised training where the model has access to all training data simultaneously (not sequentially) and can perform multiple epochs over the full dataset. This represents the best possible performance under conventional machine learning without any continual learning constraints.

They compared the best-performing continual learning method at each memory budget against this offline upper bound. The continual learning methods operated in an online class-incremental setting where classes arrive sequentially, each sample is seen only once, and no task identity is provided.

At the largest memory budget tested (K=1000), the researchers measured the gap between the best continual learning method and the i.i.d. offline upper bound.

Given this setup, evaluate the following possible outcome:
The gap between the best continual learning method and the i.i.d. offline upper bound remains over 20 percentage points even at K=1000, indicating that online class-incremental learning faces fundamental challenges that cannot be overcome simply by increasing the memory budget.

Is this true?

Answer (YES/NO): NO